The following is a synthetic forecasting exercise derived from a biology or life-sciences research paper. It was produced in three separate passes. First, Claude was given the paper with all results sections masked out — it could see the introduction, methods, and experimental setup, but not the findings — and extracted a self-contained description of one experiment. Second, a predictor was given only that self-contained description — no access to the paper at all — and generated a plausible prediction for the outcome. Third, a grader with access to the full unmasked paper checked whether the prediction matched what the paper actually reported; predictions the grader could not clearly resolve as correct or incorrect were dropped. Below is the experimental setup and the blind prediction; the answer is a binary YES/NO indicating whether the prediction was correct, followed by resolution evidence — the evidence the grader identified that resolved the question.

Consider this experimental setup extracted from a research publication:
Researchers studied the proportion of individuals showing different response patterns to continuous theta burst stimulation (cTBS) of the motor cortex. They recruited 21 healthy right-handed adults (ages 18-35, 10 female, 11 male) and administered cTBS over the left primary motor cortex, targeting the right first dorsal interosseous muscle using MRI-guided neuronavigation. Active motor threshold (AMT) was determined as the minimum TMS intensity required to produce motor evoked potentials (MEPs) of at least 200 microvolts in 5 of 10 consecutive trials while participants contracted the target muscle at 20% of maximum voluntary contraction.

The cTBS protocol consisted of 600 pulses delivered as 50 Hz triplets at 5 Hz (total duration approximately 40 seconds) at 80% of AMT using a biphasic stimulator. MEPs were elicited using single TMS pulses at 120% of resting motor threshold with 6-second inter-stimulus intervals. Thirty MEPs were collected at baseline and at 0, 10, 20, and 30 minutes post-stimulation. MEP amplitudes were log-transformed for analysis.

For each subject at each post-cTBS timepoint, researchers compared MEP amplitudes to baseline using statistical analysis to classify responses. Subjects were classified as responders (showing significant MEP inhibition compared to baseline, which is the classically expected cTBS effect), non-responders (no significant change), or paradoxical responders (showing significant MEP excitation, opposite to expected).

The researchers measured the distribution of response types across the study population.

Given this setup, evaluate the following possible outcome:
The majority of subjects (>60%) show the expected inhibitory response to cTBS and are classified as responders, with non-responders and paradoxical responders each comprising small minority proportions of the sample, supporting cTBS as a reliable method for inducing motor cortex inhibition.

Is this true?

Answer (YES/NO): NO